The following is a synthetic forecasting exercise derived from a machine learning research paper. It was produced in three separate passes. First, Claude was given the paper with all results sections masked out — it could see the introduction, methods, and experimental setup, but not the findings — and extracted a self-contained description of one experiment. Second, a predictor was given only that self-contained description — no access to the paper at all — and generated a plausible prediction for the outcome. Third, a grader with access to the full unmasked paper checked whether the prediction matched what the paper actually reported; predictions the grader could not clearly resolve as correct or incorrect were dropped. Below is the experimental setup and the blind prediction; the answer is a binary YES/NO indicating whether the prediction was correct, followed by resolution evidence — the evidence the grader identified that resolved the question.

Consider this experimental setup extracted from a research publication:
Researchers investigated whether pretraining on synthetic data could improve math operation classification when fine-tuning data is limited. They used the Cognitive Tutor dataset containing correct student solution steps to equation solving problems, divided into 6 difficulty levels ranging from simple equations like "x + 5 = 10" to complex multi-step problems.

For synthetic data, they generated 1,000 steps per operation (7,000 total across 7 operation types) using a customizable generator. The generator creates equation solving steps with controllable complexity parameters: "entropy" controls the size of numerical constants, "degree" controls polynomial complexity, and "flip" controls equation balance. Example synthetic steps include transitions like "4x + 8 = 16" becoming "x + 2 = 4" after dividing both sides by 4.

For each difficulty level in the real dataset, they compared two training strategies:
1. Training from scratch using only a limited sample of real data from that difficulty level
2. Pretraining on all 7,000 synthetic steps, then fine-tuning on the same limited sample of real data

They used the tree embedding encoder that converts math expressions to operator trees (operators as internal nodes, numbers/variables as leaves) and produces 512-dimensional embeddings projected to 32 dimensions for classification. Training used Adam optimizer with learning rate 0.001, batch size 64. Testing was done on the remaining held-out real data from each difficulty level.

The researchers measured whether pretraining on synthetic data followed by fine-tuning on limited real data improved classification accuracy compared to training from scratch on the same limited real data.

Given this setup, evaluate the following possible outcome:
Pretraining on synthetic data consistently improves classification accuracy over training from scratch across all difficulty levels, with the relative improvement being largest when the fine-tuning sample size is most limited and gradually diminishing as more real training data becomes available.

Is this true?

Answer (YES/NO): YES